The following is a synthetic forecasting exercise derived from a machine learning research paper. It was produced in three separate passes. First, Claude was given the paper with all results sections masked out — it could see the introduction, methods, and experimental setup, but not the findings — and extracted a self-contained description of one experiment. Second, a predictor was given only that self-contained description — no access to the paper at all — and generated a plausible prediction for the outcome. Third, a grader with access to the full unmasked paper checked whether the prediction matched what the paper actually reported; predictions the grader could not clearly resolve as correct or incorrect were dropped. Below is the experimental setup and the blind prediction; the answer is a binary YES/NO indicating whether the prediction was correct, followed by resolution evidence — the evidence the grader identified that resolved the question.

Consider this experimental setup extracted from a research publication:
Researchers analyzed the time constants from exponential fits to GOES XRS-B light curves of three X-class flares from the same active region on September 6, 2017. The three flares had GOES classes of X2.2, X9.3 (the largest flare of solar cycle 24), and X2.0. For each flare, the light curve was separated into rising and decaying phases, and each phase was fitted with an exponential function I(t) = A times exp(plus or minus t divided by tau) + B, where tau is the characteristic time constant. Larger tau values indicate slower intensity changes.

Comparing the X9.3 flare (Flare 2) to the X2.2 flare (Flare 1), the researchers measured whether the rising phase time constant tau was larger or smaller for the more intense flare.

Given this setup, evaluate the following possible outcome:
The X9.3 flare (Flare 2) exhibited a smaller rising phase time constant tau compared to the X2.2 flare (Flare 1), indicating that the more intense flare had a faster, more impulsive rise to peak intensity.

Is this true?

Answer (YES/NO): NO